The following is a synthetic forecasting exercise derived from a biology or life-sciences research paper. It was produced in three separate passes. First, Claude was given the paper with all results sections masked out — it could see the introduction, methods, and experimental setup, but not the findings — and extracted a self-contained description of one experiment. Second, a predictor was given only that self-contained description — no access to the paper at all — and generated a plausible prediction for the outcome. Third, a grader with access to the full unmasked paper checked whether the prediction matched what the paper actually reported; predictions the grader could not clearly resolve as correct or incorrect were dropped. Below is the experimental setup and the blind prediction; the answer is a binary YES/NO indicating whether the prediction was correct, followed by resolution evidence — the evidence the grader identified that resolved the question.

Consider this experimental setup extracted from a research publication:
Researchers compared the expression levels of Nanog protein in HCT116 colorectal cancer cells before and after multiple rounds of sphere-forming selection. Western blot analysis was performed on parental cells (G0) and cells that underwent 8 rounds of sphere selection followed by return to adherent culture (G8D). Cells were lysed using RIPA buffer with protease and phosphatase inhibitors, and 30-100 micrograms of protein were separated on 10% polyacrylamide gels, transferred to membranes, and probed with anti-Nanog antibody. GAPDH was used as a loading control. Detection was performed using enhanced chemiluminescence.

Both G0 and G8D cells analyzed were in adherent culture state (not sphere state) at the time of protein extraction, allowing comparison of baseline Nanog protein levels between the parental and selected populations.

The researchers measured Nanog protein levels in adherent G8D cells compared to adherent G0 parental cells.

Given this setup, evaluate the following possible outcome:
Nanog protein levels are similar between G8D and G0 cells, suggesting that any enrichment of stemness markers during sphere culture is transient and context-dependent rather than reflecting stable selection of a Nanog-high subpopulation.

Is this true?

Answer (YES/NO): YES